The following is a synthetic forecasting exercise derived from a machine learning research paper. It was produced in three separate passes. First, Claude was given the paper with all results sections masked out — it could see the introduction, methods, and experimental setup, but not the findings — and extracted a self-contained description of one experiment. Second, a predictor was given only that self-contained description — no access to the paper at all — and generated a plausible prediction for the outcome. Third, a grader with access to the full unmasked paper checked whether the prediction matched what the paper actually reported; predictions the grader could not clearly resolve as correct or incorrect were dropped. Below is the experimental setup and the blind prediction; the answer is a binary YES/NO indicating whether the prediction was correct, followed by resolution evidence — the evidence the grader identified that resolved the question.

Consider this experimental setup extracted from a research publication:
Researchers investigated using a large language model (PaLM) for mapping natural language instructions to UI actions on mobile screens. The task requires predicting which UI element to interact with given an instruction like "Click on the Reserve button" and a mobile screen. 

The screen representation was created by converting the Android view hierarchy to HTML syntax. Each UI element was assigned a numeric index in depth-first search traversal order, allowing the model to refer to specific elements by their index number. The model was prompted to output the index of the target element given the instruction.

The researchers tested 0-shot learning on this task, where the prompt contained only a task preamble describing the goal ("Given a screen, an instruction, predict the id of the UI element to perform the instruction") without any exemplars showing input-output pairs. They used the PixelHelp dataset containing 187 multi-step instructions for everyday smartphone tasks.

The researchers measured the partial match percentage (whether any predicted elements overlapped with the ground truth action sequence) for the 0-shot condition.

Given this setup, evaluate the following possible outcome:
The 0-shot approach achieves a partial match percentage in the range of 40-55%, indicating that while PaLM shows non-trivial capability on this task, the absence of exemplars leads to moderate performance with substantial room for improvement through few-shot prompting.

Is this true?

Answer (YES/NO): NO